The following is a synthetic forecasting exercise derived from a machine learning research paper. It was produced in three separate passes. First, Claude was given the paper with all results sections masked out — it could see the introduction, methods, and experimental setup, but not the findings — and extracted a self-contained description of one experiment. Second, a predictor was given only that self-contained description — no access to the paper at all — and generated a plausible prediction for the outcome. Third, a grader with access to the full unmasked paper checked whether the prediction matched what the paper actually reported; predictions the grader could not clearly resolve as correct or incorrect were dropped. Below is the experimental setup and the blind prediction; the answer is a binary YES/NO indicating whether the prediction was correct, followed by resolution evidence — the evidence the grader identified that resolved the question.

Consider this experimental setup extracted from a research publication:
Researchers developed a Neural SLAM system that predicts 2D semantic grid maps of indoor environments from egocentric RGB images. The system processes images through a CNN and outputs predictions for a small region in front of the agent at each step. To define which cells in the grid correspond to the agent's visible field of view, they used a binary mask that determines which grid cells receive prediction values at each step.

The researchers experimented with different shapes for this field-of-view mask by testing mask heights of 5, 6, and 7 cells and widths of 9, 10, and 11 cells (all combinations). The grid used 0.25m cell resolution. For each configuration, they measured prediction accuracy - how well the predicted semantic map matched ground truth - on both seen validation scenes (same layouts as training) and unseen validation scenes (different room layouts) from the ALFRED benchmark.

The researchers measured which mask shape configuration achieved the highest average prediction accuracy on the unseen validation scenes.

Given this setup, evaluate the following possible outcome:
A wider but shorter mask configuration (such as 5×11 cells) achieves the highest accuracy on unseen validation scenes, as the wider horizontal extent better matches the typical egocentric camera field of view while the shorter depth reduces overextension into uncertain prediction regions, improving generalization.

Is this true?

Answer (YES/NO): NO